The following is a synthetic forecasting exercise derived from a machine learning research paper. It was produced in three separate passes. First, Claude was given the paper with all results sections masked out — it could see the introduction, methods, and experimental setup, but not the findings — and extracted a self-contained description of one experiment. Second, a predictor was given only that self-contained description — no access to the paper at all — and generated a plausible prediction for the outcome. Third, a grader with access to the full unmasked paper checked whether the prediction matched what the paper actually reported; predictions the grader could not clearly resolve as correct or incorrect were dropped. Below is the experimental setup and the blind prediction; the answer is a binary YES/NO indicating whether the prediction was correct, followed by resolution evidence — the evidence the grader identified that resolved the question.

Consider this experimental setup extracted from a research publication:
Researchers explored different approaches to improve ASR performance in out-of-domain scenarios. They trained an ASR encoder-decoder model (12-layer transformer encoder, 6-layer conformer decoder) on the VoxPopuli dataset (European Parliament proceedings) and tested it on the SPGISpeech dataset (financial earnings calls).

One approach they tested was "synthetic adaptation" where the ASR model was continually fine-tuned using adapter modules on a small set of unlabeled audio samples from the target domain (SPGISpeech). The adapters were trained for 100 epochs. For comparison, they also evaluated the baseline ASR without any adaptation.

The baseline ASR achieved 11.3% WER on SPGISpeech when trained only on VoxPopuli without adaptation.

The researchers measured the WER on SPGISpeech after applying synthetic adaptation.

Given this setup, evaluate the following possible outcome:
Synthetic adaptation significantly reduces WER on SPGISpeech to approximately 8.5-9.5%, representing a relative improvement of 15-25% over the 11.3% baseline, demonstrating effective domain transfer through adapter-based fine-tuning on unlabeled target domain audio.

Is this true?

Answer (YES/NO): NO